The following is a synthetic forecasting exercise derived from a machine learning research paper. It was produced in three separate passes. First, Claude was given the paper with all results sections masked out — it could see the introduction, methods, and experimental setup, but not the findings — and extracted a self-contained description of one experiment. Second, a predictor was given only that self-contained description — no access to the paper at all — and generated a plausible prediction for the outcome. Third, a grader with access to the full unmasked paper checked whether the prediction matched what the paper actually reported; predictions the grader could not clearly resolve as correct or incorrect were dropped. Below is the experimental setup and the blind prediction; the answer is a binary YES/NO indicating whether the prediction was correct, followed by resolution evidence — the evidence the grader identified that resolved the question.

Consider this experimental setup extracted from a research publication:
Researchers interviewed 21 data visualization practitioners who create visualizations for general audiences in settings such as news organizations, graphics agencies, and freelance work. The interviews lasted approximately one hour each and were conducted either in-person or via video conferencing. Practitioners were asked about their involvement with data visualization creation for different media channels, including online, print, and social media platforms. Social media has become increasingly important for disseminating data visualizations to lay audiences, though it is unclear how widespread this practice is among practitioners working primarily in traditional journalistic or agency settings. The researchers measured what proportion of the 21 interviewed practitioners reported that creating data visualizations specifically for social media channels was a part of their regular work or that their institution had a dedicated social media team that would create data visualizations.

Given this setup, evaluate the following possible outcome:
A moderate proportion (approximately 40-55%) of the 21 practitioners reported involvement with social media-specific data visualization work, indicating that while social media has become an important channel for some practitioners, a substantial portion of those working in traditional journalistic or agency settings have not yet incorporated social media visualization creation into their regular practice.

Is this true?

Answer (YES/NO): NO